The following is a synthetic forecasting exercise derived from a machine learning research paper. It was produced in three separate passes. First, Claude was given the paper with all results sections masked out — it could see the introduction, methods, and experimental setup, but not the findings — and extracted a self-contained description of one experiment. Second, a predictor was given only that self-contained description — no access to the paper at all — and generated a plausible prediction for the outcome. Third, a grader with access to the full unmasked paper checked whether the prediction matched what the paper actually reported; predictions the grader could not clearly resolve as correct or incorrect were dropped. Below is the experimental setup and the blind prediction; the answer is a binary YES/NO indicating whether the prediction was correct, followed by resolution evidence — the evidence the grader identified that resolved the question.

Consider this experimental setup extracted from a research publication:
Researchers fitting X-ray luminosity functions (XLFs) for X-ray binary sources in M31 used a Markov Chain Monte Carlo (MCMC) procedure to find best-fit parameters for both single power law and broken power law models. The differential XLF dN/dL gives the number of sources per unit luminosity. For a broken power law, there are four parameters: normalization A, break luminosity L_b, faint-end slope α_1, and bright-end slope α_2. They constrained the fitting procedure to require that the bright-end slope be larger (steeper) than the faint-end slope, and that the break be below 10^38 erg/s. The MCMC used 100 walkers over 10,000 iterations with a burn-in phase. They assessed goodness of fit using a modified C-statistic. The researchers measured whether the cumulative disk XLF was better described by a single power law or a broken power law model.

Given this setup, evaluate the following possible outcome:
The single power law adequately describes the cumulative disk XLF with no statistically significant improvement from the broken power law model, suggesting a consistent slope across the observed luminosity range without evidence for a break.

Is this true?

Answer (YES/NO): YES